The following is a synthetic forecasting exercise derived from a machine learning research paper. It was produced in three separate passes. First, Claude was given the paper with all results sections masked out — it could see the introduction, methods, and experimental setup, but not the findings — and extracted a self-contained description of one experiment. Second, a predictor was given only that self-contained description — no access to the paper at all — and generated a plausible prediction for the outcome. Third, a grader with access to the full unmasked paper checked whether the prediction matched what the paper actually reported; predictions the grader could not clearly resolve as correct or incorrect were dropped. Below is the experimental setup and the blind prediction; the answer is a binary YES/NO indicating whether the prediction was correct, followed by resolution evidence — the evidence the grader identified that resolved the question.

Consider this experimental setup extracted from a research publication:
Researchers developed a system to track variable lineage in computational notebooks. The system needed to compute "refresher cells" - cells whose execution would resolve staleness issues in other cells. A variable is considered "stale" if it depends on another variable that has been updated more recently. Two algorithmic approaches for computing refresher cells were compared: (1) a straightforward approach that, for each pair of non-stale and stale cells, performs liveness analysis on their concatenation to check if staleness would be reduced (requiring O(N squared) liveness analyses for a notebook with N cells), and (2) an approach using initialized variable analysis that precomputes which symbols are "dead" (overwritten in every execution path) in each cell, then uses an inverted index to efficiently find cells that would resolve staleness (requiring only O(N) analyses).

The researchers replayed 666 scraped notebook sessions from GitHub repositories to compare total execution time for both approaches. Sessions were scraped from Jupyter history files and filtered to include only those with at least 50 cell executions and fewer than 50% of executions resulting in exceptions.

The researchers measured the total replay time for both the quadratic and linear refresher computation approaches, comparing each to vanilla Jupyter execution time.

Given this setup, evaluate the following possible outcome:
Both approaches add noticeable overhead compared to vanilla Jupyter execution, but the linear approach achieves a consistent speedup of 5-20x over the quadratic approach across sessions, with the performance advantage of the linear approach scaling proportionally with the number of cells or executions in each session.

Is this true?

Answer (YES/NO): NO